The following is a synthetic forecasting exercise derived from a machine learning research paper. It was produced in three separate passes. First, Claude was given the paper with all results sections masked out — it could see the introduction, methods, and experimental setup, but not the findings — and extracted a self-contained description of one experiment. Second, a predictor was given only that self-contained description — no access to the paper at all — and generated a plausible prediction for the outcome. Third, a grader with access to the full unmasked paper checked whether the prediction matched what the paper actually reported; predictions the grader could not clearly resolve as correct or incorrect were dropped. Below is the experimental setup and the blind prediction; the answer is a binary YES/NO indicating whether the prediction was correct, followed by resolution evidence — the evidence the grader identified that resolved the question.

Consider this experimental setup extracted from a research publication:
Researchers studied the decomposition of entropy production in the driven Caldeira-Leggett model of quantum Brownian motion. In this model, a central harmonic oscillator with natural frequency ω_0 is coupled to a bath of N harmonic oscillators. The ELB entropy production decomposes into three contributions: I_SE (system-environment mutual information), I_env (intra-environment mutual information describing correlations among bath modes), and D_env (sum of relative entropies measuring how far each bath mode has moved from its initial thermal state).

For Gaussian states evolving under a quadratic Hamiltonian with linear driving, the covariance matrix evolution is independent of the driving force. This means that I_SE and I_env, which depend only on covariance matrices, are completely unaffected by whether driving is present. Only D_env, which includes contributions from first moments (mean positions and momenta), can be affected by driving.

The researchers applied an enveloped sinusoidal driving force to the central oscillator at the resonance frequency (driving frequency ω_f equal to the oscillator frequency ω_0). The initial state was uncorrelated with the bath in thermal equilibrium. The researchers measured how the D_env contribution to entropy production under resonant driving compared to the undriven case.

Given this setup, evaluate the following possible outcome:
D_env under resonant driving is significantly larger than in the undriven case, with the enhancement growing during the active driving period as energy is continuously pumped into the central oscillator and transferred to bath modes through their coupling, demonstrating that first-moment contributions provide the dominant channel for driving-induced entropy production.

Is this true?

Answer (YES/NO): YES